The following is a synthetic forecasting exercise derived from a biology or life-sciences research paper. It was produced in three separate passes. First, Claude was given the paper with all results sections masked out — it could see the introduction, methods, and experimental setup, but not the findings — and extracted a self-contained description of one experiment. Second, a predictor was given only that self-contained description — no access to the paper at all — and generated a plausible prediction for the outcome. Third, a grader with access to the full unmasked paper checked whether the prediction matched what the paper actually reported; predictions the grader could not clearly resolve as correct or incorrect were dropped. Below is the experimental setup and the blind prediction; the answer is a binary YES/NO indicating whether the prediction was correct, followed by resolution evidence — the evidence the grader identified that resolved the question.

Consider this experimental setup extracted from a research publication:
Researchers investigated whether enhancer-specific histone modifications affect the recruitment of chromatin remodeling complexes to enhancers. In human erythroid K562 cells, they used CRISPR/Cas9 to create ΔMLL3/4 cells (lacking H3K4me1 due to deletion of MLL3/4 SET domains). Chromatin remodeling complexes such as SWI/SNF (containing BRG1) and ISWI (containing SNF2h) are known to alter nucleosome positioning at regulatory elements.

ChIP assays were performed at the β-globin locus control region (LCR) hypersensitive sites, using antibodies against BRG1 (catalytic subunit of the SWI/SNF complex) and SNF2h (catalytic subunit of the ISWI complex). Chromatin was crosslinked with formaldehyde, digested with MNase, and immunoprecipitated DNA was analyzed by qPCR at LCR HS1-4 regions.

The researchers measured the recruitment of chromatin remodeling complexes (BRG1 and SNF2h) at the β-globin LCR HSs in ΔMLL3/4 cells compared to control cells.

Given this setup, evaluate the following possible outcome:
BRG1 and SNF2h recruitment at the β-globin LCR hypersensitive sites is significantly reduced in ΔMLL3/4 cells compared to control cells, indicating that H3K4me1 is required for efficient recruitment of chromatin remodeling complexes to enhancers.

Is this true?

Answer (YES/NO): YES